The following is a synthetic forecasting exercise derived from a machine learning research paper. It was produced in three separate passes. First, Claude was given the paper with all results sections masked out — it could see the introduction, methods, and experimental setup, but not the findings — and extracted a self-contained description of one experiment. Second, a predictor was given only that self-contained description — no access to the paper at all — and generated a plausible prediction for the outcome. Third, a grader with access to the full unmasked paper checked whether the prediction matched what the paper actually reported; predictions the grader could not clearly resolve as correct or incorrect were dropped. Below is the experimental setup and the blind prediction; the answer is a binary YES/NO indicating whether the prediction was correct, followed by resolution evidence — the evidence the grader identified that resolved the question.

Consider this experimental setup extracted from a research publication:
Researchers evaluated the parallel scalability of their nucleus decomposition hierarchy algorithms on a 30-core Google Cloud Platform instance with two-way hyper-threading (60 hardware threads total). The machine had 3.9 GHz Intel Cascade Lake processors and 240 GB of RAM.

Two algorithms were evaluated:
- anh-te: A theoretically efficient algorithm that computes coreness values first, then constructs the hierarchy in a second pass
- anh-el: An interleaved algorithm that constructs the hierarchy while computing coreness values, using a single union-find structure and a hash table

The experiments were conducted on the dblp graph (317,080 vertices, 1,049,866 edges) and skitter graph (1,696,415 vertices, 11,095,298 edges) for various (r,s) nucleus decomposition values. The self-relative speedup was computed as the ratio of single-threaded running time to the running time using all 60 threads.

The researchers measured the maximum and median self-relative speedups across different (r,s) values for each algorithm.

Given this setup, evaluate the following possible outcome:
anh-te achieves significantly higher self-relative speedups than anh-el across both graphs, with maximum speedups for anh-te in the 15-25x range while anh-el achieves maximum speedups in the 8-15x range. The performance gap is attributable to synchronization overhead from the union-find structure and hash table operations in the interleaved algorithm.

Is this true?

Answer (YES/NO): NO